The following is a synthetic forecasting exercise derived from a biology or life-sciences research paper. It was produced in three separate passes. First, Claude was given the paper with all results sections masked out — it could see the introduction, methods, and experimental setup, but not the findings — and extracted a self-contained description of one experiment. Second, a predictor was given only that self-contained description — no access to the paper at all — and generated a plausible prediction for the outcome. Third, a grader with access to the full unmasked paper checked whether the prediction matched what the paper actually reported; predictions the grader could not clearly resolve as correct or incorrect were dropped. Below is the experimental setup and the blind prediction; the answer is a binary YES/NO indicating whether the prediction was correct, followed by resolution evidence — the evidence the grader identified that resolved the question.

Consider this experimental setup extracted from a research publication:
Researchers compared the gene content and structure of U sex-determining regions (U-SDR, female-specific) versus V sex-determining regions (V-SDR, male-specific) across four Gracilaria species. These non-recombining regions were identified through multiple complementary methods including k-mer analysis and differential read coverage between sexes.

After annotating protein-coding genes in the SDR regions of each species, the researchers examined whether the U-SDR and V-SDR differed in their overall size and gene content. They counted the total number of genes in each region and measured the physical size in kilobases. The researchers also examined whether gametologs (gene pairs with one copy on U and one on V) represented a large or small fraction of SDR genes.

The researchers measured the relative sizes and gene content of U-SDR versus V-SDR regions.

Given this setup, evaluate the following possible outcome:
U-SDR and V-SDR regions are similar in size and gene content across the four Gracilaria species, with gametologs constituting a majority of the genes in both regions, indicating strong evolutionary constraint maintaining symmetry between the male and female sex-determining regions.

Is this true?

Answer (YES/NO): NO